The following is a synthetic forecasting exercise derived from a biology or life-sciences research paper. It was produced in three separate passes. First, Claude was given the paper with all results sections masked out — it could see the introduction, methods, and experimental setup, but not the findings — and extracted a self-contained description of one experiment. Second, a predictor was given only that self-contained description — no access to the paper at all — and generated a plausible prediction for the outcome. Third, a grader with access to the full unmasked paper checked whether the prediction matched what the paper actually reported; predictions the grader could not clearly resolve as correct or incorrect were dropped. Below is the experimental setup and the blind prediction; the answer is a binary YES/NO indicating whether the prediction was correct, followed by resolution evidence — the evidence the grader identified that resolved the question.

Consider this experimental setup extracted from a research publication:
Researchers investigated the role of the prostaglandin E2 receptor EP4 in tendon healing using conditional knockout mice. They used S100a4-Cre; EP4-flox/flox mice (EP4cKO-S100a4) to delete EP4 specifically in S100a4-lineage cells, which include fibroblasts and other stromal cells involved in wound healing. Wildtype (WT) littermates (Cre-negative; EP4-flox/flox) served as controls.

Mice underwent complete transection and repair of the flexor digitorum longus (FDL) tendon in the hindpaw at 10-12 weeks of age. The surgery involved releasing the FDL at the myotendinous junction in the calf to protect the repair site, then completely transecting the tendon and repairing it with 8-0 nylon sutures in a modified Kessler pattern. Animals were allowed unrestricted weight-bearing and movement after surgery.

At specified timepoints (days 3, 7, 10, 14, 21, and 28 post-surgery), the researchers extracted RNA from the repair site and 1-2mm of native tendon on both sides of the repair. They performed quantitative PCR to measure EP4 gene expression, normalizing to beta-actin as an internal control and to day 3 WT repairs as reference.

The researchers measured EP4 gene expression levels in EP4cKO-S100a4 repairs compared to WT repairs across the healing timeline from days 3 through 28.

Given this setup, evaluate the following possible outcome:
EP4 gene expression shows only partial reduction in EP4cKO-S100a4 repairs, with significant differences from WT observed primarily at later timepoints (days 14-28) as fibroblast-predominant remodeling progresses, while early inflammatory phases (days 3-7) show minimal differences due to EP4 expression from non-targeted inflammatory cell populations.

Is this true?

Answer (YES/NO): NO